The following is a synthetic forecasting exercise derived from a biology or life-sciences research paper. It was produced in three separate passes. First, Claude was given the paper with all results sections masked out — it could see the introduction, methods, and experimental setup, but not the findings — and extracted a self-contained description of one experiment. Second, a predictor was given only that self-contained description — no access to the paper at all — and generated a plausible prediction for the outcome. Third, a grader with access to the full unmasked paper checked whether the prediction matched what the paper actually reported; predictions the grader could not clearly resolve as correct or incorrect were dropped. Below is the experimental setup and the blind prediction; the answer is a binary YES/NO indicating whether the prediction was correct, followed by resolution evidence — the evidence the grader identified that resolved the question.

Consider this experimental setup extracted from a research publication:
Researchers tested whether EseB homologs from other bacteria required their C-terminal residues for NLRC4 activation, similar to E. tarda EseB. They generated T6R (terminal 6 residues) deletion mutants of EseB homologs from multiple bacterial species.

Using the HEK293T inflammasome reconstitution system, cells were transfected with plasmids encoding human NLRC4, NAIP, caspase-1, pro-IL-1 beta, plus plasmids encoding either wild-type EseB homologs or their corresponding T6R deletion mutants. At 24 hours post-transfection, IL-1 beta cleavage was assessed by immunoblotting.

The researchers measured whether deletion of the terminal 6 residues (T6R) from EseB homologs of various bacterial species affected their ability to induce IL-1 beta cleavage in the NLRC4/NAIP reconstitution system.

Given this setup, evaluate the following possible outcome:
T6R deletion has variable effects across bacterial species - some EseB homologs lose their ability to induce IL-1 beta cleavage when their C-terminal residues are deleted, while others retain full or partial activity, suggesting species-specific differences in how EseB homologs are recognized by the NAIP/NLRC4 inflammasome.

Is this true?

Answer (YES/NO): NO